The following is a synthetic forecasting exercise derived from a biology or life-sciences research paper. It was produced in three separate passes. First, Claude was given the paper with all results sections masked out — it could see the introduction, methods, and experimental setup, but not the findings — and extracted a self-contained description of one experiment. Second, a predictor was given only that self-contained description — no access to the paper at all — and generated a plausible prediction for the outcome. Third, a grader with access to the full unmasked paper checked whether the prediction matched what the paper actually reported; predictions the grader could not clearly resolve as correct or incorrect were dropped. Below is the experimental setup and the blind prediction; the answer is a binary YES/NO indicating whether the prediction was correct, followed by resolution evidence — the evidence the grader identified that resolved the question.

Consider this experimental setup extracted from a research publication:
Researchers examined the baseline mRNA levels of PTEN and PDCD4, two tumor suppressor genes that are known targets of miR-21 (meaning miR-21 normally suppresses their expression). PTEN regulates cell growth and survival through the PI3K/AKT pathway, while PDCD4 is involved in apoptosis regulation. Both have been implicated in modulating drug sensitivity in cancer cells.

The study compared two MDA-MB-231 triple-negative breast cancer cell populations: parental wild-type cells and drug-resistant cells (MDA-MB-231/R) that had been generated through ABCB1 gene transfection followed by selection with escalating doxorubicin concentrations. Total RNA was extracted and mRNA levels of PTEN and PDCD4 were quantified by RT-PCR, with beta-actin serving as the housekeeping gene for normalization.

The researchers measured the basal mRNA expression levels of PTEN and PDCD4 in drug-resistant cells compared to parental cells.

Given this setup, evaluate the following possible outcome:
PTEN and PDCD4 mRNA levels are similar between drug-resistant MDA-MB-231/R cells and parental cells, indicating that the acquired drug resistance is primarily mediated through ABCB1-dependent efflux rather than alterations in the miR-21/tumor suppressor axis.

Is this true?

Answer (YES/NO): NO